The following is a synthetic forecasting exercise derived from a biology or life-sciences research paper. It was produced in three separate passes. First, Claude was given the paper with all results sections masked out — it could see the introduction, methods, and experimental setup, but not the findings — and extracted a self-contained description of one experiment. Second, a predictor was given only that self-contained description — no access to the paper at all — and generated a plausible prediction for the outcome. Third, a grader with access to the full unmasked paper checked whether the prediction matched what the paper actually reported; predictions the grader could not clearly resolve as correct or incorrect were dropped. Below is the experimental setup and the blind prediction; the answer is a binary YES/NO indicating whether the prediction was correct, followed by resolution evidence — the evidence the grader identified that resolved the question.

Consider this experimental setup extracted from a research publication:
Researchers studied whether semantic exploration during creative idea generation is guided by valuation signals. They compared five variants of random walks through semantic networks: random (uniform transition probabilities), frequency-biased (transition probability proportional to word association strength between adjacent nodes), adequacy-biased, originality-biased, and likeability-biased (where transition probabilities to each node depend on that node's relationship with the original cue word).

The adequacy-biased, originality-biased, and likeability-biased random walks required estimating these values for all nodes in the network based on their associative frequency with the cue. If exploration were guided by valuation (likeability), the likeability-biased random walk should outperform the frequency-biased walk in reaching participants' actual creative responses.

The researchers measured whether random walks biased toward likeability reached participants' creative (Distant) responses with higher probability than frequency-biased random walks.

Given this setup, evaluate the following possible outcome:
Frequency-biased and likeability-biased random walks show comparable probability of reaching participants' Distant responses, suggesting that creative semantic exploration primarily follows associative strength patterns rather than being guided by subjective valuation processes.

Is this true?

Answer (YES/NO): NO